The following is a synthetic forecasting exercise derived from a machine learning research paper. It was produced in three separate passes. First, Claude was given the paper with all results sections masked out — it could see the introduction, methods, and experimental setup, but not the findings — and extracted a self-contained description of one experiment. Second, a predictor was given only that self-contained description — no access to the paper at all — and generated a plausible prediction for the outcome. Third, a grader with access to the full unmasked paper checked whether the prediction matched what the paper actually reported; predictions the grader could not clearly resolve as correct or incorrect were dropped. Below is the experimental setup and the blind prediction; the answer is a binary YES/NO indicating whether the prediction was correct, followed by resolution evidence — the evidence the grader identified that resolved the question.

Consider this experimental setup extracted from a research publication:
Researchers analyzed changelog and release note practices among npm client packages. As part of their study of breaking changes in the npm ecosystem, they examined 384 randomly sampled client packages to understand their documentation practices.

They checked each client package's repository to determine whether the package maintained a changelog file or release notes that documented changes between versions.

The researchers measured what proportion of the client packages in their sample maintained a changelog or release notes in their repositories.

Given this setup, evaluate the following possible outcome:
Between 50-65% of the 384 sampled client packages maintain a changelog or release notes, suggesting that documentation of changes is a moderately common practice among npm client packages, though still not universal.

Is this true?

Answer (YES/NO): NO